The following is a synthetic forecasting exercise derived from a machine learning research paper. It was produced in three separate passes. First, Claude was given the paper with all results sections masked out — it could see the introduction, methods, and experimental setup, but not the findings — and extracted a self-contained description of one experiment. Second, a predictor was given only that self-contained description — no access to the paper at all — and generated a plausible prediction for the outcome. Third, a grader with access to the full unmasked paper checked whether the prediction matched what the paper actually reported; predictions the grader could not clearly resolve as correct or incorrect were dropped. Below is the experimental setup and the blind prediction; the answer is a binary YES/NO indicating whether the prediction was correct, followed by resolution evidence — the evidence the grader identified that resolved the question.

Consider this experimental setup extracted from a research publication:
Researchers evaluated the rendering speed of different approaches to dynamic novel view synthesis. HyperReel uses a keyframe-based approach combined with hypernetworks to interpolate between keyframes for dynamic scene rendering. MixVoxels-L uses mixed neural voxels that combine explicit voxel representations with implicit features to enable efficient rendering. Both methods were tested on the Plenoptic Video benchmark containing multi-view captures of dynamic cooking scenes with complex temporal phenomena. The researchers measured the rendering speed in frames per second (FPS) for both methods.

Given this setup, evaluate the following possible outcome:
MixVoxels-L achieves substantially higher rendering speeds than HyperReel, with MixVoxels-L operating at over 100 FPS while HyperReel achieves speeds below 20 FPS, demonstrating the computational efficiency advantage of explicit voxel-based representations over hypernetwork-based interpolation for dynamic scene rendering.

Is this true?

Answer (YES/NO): NO